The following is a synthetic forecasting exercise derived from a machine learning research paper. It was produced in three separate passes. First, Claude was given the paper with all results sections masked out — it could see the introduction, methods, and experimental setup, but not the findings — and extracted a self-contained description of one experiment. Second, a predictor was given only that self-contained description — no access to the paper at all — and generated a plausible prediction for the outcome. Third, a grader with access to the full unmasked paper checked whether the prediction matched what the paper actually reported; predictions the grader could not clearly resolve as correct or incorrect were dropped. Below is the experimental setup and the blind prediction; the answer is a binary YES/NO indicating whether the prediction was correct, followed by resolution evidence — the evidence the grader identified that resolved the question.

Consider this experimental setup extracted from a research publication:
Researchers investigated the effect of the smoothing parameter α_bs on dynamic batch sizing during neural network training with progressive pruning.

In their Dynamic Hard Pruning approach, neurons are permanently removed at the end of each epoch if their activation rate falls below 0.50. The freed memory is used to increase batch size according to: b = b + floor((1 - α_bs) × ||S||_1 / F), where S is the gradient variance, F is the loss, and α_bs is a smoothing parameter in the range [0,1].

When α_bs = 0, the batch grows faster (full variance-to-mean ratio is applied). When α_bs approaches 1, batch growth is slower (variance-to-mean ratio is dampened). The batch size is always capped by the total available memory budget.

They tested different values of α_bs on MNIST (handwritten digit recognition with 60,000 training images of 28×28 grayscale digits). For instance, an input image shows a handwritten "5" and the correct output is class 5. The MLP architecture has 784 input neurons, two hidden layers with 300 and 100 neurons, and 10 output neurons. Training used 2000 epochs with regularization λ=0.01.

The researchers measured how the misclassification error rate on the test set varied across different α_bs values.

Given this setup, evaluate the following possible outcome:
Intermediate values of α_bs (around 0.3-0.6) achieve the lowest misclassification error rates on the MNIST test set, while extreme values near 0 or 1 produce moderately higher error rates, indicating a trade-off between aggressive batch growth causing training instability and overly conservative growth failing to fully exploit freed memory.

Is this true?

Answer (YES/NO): NO